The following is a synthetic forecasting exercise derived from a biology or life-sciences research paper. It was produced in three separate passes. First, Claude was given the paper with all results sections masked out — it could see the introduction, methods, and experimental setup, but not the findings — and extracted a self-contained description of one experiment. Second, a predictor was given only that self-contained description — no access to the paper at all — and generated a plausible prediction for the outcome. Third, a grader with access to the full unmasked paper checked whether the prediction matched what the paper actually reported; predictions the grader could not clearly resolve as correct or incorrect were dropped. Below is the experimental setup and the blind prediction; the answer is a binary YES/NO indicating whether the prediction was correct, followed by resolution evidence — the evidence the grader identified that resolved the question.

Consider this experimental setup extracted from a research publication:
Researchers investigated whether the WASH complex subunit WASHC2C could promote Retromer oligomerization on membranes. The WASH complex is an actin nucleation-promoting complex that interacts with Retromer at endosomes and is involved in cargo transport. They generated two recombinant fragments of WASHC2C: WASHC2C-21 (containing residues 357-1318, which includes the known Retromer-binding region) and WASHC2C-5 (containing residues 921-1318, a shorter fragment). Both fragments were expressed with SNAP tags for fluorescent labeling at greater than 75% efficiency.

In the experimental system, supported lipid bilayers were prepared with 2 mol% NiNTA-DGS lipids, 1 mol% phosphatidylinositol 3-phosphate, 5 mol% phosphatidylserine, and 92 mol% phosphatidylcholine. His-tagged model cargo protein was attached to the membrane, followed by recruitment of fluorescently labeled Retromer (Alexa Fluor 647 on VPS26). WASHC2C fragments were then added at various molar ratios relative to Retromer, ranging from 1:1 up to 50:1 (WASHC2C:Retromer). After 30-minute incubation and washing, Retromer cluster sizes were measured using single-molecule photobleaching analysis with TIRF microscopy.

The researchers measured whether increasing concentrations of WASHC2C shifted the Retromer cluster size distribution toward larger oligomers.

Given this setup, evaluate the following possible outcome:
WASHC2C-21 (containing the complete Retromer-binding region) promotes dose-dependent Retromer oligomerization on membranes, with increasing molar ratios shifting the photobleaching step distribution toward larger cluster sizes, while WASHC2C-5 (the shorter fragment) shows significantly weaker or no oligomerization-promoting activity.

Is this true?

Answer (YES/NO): NO